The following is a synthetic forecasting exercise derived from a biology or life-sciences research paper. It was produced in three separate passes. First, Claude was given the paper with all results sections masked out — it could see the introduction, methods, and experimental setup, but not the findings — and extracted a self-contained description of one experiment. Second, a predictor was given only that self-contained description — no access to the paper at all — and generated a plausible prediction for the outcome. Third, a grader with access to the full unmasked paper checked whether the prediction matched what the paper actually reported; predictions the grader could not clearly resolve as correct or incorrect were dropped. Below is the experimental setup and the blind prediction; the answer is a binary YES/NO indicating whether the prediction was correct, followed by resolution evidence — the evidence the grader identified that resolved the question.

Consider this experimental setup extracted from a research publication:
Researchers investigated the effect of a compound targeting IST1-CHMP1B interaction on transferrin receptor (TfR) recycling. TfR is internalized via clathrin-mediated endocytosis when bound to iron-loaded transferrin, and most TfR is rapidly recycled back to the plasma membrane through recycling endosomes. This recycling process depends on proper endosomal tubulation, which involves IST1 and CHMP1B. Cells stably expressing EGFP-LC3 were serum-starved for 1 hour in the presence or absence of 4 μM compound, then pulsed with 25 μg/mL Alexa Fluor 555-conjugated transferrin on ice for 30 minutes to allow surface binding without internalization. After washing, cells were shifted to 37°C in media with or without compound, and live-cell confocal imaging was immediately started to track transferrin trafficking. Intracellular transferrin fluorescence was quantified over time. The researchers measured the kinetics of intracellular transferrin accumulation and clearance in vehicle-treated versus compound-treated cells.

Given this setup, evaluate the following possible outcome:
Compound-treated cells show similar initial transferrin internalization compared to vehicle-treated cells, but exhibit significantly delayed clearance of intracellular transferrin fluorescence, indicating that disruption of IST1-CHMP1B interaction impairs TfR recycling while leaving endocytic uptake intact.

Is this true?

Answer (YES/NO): YES